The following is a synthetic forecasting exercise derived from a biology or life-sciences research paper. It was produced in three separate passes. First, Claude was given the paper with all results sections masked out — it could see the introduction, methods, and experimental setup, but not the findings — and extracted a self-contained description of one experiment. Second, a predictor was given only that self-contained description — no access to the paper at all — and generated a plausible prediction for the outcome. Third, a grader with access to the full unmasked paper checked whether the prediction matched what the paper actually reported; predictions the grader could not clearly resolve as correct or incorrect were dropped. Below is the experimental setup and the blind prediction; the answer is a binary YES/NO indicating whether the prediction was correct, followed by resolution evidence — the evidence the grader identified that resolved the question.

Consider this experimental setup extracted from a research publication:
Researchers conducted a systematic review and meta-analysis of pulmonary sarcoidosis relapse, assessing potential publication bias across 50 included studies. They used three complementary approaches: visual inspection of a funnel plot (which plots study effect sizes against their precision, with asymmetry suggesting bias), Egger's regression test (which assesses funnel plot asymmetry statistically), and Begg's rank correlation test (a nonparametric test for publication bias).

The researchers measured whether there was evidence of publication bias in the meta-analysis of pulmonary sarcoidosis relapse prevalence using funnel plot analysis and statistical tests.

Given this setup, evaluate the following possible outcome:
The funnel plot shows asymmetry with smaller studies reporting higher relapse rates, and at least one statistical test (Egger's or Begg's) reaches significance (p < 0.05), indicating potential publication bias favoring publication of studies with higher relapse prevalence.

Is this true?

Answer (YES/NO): NO